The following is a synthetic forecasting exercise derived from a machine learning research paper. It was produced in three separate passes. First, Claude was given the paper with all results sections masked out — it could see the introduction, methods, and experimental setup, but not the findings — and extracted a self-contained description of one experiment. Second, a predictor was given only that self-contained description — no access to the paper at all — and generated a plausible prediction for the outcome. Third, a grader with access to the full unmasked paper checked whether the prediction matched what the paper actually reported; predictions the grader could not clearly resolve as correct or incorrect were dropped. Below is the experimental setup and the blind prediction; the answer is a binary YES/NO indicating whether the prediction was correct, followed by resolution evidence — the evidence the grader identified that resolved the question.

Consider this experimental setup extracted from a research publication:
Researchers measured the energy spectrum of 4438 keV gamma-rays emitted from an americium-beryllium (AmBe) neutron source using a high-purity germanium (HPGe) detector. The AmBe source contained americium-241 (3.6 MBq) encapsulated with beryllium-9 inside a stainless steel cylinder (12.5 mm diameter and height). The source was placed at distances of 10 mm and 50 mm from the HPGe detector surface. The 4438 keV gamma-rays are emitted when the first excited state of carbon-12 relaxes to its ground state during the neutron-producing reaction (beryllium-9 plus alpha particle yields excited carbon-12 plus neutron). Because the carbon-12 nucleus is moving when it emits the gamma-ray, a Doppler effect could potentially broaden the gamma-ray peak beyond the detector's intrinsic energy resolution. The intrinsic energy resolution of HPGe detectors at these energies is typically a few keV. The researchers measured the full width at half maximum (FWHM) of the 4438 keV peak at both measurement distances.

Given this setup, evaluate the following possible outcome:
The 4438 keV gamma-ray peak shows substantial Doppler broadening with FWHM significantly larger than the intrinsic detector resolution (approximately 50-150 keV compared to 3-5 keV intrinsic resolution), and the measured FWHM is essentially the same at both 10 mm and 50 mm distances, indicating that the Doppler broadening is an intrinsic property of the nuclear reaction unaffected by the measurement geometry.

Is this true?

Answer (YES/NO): NO